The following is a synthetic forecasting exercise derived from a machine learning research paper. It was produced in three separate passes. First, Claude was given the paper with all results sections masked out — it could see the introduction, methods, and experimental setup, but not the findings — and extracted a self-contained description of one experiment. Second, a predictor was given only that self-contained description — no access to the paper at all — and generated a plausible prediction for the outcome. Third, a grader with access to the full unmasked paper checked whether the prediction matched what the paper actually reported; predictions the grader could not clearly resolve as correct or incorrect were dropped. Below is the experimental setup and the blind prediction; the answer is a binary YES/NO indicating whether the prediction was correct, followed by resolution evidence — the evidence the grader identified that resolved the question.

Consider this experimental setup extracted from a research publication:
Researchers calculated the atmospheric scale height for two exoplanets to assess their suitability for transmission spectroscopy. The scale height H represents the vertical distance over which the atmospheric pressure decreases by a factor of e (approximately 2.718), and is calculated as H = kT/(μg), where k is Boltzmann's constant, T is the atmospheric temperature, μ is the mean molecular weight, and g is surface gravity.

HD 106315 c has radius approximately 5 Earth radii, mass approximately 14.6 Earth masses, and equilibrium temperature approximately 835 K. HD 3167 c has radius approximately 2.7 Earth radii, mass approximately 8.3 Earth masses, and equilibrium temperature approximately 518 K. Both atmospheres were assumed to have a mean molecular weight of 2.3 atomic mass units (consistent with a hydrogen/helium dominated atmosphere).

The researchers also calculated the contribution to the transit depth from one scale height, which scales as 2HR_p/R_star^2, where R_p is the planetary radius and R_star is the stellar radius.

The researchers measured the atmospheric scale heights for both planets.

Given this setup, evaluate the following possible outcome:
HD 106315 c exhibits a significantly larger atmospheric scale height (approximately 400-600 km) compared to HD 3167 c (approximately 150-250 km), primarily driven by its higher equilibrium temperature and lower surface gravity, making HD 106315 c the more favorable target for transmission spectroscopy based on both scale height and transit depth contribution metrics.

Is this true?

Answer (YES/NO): YES